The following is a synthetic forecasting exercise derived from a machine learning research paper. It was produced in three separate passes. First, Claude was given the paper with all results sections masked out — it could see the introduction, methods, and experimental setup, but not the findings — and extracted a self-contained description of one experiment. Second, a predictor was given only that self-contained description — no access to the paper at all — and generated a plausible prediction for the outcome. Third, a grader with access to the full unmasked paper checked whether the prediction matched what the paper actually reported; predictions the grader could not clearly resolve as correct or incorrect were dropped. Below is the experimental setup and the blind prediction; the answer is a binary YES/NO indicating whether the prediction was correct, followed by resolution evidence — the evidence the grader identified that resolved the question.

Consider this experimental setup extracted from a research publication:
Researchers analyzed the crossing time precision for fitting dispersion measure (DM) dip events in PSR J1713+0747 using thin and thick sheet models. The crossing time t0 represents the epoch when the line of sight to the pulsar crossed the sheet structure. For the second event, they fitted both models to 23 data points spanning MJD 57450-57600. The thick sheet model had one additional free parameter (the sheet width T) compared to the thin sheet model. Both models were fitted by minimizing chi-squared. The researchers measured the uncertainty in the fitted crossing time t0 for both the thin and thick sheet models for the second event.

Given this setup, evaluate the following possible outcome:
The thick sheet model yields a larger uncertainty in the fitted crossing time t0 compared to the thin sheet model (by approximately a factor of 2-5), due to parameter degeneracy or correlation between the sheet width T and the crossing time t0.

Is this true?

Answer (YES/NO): NO